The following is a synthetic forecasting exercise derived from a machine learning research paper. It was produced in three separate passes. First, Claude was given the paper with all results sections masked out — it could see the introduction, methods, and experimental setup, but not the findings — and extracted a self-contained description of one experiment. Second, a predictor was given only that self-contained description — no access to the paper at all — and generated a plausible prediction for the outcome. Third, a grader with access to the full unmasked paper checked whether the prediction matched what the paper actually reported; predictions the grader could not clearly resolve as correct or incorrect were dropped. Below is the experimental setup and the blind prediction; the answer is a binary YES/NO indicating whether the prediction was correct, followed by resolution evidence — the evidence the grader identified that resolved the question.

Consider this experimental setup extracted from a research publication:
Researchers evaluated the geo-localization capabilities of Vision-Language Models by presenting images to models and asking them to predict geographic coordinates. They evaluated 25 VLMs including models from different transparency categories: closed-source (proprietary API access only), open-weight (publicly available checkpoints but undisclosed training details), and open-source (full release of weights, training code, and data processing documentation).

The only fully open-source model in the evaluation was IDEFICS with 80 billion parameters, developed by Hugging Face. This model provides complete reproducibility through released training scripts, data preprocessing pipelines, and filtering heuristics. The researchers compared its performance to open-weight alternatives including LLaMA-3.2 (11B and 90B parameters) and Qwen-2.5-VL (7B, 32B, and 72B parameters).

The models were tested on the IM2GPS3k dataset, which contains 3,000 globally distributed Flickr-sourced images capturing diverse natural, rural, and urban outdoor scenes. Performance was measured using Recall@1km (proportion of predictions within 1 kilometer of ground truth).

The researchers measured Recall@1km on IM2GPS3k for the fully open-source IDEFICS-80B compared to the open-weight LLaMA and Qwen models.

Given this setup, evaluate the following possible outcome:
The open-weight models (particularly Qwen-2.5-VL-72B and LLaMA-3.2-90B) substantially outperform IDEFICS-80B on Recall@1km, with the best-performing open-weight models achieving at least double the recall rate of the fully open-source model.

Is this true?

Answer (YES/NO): YES